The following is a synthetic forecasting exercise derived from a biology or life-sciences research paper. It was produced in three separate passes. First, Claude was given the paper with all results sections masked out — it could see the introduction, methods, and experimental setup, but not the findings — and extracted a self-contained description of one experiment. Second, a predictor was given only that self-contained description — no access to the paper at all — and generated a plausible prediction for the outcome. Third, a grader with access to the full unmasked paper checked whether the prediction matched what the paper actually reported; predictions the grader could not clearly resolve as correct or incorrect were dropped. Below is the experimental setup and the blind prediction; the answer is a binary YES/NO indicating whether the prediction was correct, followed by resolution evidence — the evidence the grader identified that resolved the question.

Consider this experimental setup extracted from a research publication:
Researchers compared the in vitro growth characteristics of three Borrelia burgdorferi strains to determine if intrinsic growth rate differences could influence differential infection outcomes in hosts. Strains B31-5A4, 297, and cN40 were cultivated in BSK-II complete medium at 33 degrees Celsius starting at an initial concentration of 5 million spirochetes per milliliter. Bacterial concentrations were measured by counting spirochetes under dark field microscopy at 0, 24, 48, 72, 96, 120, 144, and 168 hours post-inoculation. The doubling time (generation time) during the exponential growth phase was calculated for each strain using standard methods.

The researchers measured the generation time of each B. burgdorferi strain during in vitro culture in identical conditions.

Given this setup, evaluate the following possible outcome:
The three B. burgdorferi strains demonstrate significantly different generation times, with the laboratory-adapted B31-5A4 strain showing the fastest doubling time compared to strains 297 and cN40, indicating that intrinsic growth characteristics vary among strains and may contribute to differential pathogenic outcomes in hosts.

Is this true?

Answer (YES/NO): NO